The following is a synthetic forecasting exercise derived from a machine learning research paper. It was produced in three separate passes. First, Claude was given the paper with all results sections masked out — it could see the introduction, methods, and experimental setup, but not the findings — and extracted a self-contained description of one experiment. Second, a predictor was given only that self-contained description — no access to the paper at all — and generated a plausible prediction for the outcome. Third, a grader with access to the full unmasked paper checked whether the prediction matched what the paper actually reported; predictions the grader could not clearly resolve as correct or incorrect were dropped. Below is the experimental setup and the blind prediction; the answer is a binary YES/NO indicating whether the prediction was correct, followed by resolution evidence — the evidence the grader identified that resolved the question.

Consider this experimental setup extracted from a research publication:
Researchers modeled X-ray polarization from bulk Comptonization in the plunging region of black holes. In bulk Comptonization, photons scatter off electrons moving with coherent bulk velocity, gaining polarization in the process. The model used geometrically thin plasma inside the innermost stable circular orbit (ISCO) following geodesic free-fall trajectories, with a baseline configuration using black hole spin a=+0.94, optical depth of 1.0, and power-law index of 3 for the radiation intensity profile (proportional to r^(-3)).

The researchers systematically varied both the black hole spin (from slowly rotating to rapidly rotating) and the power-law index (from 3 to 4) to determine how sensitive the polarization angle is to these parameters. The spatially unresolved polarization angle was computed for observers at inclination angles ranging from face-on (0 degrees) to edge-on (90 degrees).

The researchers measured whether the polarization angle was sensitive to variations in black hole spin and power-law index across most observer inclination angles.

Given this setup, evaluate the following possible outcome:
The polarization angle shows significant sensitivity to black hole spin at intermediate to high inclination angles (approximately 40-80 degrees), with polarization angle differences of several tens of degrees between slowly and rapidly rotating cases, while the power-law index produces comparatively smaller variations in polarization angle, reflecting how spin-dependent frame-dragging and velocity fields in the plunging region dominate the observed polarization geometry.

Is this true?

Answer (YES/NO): NO